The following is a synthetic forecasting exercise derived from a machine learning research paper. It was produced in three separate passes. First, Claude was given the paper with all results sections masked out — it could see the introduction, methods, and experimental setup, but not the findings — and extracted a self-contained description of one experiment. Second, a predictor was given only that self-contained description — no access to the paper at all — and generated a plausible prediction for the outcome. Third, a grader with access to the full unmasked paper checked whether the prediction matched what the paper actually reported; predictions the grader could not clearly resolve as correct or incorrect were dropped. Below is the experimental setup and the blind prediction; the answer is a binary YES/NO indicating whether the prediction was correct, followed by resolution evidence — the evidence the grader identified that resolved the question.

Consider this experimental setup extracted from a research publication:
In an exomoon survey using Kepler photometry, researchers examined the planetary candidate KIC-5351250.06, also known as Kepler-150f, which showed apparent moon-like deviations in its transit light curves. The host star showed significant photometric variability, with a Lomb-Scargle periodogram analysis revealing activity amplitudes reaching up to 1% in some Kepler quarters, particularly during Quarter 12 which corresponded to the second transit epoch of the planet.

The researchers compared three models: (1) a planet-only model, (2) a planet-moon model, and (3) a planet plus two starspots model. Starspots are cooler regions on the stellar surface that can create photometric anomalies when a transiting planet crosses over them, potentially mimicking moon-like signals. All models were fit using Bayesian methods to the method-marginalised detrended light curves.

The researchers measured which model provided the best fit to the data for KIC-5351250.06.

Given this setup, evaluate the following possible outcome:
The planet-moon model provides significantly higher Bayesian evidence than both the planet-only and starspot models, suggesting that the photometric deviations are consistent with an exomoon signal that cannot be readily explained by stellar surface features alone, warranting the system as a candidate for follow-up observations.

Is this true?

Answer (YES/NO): NO